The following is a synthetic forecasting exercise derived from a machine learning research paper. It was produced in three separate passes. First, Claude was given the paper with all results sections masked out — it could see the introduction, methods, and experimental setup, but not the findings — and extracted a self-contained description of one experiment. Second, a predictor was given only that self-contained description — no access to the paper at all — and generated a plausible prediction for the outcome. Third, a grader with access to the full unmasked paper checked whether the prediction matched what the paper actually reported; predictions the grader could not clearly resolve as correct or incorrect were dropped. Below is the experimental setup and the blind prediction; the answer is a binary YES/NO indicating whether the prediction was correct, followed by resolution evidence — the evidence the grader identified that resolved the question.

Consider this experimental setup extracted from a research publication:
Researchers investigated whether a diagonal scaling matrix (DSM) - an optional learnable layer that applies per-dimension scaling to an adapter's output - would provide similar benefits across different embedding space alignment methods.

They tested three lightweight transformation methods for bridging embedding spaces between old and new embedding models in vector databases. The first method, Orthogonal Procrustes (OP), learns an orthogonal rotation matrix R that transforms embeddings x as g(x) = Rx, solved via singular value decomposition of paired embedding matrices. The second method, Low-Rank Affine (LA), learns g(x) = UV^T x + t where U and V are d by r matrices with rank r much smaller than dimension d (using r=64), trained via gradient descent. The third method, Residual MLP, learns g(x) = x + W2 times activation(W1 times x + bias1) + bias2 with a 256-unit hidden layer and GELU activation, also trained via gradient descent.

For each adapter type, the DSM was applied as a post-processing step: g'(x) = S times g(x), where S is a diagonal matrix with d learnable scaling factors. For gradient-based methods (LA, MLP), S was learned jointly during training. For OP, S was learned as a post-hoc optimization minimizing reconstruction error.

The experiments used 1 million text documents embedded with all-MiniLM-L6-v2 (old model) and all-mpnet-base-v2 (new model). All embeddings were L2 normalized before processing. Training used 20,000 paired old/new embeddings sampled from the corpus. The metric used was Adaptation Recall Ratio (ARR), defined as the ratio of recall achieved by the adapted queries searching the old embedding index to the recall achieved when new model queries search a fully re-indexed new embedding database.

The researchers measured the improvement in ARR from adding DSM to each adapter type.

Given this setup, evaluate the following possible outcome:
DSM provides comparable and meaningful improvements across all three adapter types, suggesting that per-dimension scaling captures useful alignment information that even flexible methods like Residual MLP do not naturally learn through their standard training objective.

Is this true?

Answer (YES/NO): NO